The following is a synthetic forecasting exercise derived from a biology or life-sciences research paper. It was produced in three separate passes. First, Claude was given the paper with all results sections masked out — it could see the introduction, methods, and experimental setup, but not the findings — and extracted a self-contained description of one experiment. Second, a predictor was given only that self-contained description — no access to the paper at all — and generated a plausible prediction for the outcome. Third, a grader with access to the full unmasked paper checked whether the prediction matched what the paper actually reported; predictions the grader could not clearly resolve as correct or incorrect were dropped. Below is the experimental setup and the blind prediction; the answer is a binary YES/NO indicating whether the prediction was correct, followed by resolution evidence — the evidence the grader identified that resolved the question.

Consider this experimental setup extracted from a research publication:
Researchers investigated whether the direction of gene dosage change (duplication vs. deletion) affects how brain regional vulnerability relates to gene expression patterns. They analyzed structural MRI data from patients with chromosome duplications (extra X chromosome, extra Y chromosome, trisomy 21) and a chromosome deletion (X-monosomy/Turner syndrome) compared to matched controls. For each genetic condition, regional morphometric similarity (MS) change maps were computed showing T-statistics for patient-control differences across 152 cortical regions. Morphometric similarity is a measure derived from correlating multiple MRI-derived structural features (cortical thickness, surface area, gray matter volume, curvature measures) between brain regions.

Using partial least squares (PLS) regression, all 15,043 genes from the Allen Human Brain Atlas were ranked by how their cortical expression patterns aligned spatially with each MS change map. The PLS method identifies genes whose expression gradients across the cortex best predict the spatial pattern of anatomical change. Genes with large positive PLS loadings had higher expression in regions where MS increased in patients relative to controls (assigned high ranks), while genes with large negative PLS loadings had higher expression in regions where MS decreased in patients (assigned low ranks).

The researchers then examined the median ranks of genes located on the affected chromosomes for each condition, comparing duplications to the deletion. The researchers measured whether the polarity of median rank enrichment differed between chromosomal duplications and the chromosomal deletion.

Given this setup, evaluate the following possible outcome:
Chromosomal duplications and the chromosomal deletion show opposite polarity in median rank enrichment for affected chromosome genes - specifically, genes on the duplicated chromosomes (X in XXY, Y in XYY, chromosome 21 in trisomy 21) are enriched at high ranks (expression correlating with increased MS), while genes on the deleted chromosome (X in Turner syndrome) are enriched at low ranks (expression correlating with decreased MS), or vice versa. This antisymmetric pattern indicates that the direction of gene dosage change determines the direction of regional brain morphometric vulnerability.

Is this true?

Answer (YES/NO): YES